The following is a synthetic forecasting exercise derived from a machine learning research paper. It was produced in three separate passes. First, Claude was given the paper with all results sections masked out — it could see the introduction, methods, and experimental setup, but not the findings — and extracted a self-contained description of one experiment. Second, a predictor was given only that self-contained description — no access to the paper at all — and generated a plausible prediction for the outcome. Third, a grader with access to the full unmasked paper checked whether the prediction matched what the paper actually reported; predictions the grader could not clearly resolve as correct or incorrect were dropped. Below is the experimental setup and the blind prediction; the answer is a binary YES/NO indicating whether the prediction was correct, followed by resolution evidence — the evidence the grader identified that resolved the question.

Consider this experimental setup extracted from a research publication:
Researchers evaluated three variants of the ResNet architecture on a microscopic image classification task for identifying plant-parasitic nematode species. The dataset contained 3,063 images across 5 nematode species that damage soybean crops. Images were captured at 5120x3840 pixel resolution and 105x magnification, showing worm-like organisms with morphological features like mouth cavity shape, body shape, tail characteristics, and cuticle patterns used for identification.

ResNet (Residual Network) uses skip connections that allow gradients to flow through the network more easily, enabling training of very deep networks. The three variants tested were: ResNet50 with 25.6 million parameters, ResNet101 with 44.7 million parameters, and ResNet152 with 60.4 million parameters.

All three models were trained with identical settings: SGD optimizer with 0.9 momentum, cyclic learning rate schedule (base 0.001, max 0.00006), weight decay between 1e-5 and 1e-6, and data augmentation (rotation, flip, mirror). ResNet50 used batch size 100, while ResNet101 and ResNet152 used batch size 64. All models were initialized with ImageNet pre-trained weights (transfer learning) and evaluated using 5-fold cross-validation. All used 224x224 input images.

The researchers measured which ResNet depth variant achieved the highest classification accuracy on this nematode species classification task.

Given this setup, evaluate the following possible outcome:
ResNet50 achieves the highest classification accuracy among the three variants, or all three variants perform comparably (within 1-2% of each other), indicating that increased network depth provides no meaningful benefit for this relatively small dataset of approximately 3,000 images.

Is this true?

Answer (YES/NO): YES